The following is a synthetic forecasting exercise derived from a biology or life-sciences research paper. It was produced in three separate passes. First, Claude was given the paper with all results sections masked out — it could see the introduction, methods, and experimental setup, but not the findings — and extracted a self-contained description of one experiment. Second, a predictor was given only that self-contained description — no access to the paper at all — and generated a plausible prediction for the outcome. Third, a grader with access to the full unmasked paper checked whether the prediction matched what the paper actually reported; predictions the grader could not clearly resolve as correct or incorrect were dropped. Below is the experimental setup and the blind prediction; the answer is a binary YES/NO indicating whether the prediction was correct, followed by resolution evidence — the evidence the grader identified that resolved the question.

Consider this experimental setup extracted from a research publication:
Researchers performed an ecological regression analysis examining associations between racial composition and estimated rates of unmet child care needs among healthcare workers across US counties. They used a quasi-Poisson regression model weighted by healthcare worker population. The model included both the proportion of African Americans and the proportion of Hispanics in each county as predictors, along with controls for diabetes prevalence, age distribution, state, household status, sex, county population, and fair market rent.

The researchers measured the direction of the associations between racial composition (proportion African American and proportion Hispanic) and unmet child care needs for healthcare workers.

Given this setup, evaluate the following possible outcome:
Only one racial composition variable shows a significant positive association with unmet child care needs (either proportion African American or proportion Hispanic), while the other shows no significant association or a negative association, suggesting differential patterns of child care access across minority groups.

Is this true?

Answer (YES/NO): NO